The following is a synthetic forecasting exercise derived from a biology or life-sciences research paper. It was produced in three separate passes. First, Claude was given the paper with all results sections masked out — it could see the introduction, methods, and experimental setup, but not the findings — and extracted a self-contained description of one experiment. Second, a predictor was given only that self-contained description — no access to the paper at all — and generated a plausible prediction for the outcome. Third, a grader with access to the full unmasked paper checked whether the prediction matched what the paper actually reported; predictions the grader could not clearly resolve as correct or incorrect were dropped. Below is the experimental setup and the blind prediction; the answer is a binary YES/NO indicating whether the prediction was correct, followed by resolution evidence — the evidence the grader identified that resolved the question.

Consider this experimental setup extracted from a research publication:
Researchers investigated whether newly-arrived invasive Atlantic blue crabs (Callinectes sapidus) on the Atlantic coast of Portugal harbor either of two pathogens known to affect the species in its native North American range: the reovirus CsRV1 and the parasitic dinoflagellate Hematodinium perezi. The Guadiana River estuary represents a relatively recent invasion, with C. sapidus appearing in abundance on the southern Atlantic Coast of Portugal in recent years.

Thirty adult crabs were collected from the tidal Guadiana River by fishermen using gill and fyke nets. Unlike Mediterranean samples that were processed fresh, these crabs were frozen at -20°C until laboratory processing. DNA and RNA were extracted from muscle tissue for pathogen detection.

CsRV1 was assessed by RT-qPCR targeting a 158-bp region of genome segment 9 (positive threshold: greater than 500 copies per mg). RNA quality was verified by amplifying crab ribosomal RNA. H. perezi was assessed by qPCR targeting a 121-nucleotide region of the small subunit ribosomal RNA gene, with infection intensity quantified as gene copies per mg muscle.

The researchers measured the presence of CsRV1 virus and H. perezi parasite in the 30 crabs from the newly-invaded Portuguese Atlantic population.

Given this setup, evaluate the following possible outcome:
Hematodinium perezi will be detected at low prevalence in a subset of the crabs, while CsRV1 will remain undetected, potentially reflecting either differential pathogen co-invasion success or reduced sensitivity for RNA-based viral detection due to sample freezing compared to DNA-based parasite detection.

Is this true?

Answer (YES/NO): NO